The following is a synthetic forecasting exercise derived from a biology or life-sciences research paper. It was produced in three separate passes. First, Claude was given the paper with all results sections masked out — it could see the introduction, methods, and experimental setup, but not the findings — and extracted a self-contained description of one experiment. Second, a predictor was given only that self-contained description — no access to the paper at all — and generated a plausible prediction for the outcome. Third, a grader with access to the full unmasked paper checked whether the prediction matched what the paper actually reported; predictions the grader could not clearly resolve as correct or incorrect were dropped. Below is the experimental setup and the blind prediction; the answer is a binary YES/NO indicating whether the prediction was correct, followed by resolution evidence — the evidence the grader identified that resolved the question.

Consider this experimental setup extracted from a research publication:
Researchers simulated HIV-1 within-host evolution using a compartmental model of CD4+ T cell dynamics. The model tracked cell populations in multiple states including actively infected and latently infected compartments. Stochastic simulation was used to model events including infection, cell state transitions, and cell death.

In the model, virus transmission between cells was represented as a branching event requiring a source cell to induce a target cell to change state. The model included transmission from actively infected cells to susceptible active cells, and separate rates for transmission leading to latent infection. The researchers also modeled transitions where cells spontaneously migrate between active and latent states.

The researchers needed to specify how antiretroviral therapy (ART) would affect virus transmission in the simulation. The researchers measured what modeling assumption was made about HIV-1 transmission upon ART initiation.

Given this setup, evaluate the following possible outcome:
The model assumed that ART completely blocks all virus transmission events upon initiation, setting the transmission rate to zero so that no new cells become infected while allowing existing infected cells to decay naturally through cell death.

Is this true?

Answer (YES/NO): YES